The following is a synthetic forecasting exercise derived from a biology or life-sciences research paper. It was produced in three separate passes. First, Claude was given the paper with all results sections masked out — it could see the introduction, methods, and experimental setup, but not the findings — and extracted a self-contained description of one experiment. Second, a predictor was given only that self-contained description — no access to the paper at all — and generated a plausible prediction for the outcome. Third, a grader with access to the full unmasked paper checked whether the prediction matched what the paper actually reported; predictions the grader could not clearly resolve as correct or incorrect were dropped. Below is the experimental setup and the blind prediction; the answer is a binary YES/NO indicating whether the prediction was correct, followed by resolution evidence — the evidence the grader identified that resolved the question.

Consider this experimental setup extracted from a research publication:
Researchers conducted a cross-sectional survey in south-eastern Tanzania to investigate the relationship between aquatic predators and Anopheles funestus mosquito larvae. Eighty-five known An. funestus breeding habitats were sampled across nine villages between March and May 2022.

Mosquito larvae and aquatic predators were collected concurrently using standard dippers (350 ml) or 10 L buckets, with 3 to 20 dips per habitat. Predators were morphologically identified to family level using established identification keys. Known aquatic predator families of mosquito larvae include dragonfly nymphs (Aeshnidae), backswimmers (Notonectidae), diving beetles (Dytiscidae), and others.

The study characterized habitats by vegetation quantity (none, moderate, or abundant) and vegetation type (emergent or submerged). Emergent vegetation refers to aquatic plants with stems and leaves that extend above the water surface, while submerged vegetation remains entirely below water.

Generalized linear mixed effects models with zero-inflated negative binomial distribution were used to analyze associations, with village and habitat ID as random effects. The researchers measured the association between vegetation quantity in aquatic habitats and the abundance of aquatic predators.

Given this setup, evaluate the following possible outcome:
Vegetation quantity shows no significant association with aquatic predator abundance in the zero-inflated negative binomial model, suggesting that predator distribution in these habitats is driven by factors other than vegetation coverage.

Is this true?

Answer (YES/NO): YES